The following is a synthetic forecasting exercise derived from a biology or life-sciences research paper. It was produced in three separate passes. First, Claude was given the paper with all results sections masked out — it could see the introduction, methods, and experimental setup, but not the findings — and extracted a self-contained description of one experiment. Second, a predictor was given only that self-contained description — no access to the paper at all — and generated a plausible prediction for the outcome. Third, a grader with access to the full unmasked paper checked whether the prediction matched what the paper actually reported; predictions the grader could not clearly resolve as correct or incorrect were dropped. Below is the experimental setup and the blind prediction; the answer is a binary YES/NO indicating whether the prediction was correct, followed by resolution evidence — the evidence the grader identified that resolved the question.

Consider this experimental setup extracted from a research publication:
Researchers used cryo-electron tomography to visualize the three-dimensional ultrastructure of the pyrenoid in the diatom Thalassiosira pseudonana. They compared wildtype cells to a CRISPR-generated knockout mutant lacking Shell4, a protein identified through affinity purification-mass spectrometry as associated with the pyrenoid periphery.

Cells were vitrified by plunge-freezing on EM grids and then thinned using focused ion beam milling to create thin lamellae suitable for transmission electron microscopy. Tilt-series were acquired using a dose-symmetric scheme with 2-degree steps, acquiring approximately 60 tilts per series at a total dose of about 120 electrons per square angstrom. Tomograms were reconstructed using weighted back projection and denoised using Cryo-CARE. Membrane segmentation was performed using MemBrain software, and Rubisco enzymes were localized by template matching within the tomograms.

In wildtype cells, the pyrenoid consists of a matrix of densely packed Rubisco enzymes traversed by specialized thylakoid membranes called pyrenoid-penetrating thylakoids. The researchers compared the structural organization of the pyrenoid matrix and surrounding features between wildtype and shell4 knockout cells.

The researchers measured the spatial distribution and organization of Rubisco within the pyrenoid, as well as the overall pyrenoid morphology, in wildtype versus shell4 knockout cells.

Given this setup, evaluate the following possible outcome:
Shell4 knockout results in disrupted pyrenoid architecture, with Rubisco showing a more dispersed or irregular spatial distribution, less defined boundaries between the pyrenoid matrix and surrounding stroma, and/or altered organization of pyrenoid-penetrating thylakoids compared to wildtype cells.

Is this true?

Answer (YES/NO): YES